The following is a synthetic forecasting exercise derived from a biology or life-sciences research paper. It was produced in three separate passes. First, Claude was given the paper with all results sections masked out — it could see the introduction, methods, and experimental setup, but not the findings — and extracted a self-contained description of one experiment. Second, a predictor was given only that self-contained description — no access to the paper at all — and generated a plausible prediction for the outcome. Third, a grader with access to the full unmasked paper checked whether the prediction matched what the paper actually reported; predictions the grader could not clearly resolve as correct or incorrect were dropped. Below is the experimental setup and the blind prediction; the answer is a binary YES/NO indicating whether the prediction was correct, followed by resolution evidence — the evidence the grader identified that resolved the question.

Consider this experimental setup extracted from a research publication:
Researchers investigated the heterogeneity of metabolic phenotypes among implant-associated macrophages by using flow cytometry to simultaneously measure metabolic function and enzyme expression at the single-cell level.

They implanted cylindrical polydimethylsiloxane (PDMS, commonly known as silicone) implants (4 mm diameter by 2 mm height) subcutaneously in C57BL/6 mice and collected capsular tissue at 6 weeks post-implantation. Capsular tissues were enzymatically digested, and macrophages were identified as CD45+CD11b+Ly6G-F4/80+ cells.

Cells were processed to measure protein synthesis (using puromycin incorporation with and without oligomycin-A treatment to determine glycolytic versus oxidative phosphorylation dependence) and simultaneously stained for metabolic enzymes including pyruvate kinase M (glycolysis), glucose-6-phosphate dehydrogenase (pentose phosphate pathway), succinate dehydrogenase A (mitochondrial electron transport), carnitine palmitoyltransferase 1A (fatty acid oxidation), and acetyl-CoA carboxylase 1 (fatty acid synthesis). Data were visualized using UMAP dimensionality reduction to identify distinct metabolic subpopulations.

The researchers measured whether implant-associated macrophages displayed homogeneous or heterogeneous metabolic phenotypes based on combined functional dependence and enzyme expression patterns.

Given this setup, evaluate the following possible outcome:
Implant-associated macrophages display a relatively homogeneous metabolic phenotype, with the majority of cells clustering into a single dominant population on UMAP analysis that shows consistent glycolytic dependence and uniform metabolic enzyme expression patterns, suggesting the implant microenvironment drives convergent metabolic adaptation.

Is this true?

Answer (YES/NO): NO